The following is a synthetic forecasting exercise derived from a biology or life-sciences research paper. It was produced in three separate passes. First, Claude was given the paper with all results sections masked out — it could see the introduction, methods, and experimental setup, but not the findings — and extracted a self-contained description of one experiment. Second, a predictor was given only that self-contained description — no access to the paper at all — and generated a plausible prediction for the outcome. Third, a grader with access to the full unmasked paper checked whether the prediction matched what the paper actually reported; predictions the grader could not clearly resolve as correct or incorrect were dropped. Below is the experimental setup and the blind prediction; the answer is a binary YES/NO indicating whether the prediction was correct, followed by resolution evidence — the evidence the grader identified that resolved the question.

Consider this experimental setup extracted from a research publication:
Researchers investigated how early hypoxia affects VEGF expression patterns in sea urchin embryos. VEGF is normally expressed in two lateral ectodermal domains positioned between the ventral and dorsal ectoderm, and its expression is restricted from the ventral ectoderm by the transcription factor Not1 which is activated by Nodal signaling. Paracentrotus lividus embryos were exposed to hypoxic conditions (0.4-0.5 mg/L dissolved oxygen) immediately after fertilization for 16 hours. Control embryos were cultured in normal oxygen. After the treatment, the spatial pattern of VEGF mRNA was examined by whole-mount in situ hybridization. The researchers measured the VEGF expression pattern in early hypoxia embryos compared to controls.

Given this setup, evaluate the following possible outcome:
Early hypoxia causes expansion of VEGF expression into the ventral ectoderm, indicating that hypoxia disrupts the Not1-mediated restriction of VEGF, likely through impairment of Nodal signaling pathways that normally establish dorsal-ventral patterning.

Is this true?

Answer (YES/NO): NO